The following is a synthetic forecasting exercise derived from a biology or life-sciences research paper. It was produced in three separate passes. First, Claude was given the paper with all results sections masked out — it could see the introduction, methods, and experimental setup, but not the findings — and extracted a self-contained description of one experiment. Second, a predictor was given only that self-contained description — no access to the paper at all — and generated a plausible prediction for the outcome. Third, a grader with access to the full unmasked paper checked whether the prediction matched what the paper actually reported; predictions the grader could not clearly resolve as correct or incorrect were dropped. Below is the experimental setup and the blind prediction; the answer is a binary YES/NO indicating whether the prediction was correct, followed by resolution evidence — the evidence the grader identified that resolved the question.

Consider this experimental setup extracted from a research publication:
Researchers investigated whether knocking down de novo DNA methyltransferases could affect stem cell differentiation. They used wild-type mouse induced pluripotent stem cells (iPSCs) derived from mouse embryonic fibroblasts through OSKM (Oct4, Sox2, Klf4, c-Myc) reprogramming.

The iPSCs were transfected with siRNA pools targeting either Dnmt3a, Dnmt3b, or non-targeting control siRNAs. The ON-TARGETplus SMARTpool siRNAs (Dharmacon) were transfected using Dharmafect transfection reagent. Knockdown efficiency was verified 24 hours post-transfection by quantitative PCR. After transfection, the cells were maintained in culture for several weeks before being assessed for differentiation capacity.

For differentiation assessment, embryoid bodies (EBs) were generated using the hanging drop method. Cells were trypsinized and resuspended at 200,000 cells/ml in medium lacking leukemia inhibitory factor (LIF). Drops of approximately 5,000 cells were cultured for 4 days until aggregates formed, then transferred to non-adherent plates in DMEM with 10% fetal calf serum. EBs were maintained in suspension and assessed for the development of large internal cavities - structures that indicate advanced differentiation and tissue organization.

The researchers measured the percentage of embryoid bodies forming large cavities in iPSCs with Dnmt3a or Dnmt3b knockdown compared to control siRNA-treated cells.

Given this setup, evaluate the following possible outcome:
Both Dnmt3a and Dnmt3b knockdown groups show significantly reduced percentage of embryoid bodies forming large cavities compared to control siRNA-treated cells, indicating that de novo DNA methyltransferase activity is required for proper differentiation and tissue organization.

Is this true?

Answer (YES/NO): NO